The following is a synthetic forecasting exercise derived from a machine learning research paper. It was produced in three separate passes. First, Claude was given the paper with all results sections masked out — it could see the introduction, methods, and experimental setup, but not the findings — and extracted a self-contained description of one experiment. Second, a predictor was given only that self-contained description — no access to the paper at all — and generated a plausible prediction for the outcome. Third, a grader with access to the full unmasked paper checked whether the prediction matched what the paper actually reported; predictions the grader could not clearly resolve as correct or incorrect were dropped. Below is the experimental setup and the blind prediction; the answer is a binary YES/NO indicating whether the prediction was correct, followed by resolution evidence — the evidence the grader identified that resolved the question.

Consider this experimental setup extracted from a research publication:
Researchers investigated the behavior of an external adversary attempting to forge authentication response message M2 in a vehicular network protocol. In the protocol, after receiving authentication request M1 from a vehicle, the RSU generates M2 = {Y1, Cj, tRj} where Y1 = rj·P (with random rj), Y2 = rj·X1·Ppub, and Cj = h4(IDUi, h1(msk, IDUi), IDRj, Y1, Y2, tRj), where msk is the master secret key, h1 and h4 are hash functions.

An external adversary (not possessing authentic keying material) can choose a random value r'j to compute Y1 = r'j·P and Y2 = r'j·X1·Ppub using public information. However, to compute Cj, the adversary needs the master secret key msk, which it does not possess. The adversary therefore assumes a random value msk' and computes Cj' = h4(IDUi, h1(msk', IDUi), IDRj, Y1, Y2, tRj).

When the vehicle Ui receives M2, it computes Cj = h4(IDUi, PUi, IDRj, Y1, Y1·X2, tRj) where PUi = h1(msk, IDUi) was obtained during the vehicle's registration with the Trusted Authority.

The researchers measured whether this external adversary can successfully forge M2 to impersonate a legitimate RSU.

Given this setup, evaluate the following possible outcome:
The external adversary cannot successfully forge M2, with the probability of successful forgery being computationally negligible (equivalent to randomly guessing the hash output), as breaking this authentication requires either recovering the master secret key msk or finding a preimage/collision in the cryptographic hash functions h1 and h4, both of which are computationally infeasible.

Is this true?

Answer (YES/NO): NO